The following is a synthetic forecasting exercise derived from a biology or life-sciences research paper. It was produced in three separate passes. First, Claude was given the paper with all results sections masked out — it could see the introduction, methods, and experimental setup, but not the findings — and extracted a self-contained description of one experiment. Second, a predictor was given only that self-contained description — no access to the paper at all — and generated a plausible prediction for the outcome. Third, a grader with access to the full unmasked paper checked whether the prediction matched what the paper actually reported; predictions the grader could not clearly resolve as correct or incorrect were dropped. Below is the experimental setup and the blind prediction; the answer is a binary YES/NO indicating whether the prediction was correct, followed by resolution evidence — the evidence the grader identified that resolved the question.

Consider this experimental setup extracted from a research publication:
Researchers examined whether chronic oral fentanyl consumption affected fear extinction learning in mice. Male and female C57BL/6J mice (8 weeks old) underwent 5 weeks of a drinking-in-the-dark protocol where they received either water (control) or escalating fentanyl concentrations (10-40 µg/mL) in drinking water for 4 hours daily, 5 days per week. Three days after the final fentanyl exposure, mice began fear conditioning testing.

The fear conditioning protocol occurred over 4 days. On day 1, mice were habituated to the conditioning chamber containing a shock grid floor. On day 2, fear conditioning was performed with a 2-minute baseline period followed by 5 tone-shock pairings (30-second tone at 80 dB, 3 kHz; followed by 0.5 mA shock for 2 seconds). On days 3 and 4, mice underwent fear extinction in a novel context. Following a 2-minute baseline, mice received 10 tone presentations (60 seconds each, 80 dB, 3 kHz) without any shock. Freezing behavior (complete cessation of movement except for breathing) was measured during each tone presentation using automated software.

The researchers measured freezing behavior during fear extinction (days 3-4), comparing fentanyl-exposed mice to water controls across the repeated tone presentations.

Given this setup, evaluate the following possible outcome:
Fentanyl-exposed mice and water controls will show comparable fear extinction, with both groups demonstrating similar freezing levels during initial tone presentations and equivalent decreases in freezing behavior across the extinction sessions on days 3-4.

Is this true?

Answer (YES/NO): NO